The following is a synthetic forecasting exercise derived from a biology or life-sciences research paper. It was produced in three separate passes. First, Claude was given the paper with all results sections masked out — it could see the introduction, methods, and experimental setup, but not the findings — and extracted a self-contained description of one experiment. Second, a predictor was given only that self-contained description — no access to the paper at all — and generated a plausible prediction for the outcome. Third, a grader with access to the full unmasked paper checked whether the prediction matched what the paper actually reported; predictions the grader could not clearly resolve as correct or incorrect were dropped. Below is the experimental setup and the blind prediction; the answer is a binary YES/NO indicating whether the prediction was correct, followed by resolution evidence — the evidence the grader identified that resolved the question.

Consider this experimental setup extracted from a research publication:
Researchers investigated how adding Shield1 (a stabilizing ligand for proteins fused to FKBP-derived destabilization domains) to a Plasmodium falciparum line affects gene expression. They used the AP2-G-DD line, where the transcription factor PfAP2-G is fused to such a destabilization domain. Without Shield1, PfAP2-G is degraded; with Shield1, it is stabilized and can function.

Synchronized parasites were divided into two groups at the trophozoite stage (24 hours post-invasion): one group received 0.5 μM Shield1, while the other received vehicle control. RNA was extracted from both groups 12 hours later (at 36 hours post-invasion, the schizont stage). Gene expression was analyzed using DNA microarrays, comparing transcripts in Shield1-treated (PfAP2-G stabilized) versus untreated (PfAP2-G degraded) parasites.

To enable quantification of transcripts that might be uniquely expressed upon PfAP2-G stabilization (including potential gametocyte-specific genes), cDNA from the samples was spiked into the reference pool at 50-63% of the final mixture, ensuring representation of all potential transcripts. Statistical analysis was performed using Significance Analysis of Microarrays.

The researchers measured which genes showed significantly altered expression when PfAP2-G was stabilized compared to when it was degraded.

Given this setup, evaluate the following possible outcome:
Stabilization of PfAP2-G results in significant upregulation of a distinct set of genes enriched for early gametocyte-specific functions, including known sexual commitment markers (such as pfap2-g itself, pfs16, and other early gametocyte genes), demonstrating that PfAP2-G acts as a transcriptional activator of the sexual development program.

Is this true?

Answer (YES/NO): YES